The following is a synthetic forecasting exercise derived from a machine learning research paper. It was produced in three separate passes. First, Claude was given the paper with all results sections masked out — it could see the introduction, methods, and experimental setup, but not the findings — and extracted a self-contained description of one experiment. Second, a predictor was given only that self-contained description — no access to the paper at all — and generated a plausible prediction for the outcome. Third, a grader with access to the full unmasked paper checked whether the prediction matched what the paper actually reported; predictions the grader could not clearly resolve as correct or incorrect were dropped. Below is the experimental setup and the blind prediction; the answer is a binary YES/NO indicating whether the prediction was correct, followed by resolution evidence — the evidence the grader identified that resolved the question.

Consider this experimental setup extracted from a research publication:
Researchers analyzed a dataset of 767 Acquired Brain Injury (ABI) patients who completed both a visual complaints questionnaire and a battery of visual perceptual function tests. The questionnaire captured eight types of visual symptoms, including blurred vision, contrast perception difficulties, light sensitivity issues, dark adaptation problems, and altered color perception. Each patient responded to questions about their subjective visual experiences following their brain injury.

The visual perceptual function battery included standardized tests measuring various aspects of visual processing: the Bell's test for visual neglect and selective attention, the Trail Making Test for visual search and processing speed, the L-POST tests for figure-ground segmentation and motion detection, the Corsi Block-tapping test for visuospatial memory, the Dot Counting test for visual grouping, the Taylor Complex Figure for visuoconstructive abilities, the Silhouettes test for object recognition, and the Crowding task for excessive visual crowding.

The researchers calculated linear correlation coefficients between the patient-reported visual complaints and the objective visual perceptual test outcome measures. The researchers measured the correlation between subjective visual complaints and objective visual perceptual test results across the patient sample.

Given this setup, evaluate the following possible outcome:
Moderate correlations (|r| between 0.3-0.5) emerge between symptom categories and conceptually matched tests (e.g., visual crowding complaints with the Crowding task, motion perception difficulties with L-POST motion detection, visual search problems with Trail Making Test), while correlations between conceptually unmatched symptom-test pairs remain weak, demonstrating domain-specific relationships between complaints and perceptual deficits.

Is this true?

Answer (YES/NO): NO